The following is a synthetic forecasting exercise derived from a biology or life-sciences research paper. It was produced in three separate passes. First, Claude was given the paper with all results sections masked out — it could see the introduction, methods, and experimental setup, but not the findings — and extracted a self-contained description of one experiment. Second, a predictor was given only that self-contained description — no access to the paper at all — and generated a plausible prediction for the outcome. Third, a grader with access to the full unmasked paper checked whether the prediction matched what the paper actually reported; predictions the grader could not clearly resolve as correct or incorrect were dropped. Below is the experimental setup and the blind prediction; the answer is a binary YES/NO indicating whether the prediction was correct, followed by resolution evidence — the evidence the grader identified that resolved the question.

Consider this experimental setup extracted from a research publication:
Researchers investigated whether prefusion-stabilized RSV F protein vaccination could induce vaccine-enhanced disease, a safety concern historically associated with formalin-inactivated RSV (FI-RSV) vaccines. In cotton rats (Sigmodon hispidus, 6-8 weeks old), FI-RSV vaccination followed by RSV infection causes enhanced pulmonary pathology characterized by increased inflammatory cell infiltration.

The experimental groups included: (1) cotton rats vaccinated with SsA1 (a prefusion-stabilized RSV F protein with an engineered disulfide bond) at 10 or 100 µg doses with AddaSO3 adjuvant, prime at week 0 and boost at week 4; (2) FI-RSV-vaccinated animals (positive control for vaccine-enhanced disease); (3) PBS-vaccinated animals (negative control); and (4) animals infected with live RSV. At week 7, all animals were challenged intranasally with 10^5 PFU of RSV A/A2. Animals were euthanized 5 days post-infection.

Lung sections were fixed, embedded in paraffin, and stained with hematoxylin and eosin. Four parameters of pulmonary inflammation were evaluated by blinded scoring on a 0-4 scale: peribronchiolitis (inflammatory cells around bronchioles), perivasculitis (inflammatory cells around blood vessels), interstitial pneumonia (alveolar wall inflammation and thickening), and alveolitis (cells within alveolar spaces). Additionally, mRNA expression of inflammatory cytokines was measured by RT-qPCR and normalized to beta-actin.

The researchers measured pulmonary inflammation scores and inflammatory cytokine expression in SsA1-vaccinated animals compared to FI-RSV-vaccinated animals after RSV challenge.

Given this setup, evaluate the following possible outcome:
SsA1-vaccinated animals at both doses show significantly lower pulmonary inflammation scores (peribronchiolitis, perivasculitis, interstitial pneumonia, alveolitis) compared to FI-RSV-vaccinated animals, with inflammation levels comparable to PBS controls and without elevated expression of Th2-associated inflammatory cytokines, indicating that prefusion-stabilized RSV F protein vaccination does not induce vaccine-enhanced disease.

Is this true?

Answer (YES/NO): YES